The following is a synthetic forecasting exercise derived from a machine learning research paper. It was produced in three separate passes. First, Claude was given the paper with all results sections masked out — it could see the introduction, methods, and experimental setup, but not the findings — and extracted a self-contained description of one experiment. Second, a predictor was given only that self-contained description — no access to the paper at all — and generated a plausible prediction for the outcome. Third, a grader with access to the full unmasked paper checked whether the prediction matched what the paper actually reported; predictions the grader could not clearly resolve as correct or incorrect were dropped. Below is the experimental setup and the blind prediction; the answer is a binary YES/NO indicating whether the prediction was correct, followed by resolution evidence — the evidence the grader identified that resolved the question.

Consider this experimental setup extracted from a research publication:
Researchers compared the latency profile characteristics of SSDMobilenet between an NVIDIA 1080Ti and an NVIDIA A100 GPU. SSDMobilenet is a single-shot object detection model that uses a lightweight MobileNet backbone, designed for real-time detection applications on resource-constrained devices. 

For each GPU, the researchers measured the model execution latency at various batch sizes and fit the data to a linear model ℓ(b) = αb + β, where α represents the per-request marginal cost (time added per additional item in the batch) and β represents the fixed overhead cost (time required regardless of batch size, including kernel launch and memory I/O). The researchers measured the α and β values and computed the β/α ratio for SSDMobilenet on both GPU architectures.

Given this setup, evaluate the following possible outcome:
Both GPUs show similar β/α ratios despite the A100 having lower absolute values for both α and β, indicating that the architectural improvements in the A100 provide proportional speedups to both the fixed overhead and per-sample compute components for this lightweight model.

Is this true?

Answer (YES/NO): NO